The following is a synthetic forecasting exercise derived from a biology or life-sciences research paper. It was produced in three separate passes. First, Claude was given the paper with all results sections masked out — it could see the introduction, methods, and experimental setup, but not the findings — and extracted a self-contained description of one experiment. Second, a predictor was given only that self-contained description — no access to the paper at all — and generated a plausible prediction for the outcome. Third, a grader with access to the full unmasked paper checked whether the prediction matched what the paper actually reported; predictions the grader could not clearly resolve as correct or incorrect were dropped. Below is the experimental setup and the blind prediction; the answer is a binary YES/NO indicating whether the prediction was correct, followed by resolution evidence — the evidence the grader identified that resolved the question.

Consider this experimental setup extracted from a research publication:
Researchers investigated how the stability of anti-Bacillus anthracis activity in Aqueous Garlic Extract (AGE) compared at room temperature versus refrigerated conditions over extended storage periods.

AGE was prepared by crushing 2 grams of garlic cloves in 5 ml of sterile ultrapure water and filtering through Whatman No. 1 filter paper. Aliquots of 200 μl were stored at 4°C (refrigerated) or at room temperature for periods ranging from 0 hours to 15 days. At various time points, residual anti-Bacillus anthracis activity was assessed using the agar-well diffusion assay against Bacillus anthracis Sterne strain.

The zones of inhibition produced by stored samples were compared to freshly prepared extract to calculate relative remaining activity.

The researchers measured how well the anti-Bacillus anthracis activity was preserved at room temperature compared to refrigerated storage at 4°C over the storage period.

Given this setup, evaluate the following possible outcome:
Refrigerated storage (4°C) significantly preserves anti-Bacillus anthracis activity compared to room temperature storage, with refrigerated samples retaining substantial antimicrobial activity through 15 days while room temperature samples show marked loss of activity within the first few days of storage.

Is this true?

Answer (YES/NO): NO